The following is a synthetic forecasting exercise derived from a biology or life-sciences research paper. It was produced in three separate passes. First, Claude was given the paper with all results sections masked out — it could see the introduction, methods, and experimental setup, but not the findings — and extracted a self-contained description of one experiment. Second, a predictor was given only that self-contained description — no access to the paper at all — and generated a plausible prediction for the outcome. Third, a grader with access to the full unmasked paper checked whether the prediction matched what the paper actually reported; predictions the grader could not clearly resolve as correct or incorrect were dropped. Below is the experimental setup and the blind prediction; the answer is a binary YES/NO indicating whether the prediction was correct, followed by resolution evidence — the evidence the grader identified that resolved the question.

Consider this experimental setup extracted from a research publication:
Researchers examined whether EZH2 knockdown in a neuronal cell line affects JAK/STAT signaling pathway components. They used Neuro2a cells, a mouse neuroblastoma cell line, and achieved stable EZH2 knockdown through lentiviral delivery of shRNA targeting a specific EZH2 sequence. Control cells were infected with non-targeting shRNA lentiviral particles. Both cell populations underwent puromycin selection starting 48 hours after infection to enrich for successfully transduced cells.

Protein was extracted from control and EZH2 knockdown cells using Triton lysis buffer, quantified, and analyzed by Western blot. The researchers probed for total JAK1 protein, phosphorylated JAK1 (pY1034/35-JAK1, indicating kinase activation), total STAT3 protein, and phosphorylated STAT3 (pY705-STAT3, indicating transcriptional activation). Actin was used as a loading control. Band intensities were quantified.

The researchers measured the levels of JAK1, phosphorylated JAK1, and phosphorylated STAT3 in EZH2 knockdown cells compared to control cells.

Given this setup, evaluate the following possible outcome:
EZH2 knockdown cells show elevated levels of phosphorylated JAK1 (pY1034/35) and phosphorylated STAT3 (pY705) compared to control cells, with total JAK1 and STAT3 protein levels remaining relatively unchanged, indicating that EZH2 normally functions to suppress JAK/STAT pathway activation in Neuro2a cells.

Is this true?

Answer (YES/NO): NO